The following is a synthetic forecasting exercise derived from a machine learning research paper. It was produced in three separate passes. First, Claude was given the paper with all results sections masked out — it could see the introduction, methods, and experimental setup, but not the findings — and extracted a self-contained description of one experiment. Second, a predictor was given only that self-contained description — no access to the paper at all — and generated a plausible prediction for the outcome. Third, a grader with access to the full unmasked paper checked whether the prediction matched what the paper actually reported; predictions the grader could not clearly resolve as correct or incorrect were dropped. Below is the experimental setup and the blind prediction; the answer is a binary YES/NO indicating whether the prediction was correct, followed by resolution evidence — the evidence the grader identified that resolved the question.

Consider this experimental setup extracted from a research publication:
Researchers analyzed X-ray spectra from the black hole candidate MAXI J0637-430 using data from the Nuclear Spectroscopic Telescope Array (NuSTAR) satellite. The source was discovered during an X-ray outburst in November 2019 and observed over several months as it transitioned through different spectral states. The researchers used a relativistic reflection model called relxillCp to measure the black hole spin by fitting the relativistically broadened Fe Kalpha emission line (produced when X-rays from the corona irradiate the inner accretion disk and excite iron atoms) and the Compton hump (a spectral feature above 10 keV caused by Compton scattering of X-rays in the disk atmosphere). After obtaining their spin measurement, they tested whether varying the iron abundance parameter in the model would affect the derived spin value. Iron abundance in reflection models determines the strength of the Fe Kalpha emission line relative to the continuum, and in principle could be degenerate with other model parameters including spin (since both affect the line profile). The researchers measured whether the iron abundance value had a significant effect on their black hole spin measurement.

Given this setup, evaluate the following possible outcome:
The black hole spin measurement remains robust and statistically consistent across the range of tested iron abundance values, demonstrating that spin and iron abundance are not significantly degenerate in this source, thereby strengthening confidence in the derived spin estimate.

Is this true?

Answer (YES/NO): YES